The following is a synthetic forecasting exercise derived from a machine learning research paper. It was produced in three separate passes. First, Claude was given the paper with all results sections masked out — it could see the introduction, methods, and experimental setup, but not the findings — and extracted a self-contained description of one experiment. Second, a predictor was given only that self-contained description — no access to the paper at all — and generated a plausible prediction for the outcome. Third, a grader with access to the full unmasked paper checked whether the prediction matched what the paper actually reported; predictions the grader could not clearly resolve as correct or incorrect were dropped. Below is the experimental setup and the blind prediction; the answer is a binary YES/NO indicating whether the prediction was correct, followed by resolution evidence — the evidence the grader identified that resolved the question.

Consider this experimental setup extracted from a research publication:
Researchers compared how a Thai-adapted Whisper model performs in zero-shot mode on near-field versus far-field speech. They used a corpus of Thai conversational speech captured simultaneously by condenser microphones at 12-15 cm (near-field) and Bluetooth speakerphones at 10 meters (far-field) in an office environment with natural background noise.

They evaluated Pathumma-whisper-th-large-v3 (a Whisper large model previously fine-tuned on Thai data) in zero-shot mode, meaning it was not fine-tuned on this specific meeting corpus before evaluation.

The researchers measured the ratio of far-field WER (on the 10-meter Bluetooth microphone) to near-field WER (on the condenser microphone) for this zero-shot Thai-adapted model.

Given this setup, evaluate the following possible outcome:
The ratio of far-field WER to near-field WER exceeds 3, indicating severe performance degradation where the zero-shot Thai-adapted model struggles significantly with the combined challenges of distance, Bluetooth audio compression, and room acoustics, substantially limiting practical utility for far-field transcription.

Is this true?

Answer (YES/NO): NO